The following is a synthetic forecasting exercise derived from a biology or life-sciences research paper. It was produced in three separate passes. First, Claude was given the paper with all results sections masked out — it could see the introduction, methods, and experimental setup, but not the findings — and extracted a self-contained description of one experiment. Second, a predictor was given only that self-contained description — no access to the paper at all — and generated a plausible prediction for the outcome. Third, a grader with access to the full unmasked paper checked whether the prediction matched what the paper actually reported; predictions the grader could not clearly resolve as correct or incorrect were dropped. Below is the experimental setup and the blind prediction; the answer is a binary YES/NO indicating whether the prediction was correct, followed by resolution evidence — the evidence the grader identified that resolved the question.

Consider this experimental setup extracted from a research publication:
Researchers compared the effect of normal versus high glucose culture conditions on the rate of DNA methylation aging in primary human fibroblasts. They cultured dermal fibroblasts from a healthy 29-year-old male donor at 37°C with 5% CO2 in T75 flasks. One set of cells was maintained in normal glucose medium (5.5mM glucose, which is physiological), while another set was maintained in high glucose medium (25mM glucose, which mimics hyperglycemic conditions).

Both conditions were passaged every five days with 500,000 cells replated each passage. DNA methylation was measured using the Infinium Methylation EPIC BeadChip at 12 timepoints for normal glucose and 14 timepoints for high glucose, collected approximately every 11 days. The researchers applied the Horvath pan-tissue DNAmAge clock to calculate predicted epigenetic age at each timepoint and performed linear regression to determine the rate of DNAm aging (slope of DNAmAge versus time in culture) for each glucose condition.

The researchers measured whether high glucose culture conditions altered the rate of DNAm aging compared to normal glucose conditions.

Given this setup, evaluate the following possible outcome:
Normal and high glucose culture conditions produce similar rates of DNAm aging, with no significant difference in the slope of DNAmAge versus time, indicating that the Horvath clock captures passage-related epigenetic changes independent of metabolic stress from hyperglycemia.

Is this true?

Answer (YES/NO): NO